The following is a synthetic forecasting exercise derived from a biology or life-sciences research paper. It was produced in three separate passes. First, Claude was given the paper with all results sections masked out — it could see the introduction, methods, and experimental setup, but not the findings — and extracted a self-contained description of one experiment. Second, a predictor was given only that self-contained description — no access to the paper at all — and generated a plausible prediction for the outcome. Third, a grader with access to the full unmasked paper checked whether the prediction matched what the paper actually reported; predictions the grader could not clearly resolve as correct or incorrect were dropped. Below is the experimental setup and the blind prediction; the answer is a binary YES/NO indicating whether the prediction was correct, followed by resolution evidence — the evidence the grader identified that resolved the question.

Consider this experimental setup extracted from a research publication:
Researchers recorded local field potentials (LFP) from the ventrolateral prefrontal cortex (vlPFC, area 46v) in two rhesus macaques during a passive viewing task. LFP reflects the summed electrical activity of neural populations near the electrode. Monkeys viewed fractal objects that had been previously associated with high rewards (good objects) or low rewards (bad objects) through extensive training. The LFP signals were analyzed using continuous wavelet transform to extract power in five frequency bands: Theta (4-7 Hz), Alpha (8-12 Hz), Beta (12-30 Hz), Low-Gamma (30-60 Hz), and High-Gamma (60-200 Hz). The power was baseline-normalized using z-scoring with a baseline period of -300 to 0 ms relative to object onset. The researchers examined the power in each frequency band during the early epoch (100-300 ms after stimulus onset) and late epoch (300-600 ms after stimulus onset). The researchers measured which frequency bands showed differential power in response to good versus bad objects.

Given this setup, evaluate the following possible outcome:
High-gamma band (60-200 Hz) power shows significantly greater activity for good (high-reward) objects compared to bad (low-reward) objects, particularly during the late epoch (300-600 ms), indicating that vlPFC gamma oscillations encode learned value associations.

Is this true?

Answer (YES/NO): NO